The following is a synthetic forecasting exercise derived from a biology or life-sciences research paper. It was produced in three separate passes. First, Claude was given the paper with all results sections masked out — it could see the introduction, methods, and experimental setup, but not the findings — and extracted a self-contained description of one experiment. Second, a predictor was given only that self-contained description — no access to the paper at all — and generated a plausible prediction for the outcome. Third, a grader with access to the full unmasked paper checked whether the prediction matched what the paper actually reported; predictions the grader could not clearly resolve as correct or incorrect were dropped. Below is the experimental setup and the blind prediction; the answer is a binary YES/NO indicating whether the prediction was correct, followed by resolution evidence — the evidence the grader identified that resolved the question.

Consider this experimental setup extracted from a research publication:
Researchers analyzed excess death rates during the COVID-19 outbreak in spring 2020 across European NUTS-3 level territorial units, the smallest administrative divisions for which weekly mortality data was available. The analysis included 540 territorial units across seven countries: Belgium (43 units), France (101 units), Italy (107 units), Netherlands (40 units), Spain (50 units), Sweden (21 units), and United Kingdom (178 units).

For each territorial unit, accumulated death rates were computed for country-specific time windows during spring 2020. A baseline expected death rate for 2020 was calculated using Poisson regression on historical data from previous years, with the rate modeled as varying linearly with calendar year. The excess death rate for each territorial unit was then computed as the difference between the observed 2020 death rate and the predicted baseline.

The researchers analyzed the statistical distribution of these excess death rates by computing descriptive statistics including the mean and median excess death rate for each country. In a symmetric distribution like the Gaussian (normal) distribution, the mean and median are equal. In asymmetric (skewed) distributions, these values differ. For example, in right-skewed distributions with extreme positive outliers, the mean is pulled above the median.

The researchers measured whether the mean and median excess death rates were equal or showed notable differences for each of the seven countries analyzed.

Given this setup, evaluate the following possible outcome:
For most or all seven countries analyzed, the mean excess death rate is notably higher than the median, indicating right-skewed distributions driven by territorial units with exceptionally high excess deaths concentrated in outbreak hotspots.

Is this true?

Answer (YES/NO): NO